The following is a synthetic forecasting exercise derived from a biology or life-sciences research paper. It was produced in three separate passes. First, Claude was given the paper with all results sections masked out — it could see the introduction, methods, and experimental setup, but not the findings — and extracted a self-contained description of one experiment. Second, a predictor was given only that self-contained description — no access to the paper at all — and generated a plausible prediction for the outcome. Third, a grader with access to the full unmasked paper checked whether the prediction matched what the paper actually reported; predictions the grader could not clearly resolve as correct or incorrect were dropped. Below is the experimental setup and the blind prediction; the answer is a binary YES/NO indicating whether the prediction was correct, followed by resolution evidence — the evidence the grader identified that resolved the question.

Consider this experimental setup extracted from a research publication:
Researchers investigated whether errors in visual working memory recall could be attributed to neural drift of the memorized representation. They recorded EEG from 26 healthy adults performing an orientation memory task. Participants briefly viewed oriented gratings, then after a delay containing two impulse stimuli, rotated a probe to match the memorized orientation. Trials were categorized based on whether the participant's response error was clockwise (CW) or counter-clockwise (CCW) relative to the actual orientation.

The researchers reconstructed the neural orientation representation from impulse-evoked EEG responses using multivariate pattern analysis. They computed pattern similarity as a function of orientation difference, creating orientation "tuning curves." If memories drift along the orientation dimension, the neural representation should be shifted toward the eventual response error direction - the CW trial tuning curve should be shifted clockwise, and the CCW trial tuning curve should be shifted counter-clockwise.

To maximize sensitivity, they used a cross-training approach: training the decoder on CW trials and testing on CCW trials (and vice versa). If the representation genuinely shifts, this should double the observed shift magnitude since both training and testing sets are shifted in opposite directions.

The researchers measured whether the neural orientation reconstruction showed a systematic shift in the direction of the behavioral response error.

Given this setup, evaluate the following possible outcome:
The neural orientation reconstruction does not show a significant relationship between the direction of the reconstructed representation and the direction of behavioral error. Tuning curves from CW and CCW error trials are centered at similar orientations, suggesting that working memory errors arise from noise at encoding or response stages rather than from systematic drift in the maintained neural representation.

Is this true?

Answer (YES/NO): NO